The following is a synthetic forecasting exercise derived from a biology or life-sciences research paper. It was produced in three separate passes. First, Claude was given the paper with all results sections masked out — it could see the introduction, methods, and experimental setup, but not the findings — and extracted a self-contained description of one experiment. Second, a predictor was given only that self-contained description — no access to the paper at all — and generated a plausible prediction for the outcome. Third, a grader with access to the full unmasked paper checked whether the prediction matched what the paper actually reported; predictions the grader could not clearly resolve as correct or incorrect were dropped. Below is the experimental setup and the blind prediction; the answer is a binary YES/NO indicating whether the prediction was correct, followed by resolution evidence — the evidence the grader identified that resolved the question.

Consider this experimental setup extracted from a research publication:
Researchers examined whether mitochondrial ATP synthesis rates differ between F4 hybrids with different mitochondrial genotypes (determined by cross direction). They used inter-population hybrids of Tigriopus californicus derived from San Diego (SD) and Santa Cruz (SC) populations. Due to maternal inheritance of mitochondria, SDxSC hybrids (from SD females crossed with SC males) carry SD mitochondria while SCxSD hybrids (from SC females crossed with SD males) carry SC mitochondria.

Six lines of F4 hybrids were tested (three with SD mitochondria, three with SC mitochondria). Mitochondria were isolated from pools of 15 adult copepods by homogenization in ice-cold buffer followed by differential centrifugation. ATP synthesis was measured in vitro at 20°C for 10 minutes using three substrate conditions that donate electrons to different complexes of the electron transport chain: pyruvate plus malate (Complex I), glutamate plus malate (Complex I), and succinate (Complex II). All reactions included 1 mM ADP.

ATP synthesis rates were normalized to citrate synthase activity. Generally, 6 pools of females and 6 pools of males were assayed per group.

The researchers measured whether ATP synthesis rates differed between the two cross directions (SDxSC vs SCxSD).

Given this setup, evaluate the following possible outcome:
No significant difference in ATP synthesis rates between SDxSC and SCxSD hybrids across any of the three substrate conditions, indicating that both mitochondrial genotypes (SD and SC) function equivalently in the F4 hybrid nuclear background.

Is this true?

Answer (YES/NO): YES